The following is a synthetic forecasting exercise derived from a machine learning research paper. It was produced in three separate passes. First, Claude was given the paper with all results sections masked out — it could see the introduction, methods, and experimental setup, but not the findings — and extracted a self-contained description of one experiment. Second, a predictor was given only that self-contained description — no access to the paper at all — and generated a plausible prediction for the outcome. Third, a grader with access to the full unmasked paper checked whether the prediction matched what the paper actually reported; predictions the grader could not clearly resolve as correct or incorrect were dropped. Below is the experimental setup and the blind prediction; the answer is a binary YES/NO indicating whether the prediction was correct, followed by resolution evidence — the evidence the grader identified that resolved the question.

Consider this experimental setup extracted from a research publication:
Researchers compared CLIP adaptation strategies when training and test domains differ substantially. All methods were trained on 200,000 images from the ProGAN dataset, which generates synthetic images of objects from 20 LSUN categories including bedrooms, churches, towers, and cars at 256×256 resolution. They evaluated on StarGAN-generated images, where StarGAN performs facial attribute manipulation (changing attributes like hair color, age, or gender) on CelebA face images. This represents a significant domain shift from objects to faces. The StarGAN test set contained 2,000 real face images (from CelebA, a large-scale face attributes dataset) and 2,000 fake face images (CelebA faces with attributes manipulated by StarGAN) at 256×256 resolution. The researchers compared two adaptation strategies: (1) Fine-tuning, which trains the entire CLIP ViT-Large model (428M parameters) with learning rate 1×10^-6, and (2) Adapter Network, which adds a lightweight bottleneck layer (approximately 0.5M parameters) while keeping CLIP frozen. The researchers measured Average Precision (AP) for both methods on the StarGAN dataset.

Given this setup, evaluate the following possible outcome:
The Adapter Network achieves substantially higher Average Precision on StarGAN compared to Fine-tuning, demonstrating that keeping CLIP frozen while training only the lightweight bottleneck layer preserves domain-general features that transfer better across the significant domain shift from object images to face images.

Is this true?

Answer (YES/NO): NO